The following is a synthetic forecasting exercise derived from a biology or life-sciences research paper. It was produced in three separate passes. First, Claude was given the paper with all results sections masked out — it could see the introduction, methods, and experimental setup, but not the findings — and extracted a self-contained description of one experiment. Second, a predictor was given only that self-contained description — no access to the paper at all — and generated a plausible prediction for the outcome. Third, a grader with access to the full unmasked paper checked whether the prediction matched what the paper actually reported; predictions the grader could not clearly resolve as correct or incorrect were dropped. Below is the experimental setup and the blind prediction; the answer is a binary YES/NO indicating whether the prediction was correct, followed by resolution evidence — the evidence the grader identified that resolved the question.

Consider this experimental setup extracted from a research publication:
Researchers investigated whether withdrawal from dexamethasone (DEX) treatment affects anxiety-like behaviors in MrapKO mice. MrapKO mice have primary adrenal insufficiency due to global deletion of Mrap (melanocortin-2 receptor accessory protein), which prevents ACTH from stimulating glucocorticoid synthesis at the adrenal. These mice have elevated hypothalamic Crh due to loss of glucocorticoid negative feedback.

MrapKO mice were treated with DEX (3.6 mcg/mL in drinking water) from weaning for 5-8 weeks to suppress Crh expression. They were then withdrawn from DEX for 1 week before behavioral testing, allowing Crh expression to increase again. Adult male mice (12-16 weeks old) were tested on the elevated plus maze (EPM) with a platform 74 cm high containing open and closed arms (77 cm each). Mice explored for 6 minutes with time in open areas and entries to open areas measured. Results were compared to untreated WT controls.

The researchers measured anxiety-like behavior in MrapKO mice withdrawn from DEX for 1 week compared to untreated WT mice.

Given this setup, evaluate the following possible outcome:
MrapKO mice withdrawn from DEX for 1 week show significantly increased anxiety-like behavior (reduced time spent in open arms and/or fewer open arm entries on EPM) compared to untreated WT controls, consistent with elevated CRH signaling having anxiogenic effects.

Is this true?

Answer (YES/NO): NO